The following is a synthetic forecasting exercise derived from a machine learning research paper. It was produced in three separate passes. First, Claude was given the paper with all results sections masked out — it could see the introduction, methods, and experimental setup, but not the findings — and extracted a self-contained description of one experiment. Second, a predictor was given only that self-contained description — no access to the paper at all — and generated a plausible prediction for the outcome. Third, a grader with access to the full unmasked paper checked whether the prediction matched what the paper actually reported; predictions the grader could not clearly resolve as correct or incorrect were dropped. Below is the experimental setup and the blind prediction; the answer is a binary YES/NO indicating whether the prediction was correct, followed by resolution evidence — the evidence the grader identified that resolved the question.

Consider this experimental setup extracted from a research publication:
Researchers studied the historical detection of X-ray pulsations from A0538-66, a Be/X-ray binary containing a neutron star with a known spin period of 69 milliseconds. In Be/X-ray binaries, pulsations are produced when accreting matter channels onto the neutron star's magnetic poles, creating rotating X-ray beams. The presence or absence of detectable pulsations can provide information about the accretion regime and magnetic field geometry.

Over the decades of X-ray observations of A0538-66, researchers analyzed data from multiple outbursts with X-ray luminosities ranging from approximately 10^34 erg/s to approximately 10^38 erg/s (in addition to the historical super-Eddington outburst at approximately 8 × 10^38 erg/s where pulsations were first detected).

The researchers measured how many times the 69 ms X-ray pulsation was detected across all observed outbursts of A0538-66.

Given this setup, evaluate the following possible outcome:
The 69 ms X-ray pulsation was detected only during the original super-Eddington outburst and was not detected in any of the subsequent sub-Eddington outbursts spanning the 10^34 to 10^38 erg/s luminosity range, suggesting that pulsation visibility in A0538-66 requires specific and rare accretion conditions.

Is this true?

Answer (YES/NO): YES